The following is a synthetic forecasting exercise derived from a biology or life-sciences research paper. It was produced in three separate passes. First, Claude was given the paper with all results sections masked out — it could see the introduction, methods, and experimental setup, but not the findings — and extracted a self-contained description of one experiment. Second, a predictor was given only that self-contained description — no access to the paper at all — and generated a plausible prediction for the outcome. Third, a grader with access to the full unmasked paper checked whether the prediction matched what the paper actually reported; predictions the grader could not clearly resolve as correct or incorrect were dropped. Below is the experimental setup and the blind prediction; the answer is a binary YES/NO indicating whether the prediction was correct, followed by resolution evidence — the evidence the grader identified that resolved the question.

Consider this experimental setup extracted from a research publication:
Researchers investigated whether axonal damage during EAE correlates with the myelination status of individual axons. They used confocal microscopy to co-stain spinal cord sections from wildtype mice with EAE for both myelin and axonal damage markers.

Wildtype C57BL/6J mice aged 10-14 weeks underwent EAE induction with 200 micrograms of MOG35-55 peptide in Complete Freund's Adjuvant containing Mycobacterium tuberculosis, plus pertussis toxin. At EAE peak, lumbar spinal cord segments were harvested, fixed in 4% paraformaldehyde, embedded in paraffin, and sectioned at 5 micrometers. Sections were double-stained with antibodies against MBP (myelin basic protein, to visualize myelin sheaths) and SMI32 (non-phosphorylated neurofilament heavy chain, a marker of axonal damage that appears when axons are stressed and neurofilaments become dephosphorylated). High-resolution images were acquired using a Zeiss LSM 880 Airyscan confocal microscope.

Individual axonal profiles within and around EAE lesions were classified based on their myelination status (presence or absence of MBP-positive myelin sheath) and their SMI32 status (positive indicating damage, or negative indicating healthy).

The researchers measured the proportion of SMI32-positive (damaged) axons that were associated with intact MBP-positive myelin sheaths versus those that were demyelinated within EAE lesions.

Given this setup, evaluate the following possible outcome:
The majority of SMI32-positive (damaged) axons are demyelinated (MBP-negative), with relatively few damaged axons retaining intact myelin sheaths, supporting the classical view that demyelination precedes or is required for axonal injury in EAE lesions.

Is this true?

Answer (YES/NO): NO